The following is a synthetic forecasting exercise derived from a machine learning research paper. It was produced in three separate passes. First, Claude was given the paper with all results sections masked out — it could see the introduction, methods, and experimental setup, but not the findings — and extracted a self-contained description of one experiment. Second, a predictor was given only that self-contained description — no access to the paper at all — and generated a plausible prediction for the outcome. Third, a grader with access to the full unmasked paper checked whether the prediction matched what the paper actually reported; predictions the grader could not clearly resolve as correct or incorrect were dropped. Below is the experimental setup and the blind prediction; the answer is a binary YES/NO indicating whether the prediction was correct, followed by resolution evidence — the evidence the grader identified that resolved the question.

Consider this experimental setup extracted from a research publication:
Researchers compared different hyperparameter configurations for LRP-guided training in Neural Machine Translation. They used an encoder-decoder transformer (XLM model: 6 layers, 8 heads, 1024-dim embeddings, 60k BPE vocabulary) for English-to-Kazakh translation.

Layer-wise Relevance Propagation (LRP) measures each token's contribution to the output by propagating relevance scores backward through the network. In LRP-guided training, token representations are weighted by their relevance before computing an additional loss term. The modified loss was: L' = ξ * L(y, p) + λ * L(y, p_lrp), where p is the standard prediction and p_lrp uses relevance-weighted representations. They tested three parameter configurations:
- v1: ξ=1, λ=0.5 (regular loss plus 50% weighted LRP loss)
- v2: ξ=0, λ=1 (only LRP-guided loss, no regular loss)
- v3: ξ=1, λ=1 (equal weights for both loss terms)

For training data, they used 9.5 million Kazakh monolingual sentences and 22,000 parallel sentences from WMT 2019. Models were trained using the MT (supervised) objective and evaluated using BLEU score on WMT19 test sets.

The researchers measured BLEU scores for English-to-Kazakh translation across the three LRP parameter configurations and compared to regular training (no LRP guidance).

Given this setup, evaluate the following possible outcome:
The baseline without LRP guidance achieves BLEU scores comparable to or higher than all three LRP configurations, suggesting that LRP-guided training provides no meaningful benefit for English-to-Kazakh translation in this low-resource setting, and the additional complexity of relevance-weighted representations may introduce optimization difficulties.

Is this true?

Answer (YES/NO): NO